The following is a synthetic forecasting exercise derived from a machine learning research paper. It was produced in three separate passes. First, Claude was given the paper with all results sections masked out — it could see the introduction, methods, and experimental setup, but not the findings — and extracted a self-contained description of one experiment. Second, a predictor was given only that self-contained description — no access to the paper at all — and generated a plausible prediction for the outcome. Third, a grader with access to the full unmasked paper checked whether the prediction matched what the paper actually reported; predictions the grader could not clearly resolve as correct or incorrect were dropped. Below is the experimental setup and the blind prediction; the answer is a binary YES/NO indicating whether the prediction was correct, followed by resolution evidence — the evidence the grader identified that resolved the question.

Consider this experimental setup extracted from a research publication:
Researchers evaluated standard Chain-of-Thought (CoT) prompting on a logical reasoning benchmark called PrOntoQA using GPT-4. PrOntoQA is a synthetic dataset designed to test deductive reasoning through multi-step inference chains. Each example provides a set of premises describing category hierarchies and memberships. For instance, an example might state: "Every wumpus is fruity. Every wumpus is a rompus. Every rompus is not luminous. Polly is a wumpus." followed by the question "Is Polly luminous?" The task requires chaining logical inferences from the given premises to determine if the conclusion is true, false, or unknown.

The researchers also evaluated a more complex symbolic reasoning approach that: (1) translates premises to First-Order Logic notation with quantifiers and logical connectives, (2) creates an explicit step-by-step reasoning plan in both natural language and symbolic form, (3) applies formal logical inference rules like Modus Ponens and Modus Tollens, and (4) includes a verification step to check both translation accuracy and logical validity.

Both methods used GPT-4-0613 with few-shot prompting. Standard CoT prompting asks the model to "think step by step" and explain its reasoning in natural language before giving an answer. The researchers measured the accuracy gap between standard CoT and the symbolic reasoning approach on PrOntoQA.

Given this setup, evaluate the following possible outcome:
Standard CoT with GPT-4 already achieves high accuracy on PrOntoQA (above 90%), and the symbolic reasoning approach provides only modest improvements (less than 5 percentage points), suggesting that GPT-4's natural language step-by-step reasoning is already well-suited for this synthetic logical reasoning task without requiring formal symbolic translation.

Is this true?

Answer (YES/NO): YES